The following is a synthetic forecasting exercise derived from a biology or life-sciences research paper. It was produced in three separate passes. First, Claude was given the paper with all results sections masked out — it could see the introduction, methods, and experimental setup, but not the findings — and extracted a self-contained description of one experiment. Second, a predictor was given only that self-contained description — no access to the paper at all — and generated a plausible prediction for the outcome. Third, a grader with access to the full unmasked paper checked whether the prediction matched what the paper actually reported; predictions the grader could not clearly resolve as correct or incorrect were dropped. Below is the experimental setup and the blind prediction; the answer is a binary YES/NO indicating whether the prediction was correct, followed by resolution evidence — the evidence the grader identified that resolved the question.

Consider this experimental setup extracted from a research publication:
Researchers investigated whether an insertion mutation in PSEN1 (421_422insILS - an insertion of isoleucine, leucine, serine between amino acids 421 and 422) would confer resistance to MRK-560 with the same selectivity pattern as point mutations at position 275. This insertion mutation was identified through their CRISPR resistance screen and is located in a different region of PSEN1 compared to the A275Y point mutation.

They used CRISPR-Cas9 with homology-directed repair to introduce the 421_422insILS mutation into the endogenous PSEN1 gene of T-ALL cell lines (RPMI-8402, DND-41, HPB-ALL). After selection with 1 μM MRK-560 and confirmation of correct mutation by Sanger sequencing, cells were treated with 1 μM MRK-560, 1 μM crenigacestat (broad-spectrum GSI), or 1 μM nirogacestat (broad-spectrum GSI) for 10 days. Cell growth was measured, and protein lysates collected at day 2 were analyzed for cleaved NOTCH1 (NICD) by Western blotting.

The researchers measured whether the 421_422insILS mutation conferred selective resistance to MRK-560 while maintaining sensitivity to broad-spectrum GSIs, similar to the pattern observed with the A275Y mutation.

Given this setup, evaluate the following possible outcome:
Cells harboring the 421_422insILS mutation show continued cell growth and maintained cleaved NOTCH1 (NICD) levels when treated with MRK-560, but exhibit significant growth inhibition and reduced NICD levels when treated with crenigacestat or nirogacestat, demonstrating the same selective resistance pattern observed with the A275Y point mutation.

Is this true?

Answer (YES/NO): YES